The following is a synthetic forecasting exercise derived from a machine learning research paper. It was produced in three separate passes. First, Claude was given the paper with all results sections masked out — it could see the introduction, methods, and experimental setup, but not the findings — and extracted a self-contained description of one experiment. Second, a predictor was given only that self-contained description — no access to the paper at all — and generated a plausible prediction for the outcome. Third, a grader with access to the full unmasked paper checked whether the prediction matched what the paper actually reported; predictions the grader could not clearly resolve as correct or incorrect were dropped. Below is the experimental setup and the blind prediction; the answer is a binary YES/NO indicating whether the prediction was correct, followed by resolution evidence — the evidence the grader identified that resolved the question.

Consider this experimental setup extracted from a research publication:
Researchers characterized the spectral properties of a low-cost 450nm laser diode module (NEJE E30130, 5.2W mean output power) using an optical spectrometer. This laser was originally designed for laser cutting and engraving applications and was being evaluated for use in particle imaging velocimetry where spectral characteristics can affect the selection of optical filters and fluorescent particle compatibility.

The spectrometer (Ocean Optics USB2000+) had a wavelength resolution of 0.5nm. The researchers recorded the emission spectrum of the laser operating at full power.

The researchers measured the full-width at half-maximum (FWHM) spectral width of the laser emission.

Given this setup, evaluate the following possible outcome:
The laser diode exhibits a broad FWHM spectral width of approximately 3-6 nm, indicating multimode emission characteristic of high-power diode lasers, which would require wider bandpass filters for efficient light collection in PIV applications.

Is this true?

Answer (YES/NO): NO